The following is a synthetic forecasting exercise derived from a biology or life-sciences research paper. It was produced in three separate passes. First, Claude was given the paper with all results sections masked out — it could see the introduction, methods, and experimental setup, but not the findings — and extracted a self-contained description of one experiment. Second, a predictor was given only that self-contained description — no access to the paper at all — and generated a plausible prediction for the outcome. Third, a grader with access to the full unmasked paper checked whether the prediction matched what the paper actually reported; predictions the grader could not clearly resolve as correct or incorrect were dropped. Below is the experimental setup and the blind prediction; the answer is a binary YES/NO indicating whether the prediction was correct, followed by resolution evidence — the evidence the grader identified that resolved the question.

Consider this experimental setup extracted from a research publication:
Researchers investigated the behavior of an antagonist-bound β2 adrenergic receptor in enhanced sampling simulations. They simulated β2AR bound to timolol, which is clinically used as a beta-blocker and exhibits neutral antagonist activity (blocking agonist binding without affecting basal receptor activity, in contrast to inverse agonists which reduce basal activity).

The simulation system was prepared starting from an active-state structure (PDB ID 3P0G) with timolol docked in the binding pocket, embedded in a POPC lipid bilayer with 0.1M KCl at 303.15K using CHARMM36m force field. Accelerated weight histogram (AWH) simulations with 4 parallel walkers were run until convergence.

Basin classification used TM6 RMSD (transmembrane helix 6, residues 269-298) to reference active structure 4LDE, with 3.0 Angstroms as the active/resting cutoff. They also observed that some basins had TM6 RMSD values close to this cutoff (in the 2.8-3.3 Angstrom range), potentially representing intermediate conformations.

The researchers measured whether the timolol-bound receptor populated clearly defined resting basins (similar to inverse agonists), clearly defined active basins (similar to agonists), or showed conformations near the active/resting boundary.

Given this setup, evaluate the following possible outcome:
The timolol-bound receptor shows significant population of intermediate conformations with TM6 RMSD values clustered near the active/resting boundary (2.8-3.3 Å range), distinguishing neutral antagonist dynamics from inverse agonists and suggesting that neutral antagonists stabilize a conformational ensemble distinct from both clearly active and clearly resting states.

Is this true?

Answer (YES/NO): NO